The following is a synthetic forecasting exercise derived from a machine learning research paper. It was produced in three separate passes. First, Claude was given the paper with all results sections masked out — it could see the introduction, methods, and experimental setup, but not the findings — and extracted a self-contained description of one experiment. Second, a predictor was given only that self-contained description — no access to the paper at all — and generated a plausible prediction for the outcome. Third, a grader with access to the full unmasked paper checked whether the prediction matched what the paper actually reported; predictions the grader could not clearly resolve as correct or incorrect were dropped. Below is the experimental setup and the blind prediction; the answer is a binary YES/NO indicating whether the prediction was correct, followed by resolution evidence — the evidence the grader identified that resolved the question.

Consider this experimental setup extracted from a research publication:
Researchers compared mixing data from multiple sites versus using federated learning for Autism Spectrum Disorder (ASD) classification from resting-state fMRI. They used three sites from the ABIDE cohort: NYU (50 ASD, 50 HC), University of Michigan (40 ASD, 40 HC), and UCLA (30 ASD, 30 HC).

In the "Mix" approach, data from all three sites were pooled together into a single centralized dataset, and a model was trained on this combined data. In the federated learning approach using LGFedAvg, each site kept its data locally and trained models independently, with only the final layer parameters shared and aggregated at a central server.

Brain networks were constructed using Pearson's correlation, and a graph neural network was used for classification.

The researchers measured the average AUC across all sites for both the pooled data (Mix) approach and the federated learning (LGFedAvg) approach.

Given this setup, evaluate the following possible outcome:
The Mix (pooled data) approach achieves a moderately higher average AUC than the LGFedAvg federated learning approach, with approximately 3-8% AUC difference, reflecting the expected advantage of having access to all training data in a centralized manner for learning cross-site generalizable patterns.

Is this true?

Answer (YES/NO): NO